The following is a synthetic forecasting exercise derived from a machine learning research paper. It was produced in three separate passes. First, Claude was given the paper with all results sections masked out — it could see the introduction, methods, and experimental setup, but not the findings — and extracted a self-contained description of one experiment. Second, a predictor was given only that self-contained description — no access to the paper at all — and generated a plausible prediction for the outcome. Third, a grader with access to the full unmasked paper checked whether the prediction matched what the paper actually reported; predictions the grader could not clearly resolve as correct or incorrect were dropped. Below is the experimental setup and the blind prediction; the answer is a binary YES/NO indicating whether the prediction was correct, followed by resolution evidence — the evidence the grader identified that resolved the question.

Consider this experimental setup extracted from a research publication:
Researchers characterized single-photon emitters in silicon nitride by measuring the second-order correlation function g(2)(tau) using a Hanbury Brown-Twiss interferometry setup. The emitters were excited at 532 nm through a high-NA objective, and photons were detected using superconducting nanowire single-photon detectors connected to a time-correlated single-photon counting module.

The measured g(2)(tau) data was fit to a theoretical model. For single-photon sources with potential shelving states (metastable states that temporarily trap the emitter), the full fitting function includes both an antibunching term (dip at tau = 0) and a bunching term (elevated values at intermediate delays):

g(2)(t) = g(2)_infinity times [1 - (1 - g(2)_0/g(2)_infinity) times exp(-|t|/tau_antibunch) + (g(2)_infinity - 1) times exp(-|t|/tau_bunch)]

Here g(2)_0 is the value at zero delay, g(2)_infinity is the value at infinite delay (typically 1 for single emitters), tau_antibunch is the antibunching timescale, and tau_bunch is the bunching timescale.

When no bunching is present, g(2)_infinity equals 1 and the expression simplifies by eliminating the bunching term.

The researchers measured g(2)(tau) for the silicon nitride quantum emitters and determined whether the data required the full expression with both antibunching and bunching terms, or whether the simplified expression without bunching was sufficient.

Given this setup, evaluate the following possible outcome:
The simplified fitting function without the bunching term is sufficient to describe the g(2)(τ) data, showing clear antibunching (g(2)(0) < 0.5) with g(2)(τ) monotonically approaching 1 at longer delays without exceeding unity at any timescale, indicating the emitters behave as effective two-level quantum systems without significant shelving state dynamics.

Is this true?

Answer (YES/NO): YES